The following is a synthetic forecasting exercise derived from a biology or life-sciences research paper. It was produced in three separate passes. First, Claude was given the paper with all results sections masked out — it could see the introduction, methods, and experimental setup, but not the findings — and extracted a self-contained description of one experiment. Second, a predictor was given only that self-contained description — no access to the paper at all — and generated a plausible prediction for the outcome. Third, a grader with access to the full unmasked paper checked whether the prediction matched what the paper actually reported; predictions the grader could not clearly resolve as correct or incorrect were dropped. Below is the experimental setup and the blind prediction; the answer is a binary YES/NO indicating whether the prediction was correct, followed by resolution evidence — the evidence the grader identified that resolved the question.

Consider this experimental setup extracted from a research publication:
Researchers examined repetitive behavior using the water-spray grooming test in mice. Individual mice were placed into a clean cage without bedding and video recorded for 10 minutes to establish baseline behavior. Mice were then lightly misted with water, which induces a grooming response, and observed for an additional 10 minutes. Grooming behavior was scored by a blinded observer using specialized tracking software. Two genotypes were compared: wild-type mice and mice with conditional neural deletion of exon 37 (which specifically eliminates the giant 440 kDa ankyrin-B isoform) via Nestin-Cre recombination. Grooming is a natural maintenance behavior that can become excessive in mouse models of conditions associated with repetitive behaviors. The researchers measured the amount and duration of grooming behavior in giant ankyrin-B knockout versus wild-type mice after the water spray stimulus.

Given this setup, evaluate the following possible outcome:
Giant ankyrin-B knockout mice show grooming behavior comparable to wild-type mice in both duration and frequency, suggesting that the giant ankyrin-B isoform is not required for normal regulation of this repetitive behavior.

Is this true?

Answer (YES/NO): YES